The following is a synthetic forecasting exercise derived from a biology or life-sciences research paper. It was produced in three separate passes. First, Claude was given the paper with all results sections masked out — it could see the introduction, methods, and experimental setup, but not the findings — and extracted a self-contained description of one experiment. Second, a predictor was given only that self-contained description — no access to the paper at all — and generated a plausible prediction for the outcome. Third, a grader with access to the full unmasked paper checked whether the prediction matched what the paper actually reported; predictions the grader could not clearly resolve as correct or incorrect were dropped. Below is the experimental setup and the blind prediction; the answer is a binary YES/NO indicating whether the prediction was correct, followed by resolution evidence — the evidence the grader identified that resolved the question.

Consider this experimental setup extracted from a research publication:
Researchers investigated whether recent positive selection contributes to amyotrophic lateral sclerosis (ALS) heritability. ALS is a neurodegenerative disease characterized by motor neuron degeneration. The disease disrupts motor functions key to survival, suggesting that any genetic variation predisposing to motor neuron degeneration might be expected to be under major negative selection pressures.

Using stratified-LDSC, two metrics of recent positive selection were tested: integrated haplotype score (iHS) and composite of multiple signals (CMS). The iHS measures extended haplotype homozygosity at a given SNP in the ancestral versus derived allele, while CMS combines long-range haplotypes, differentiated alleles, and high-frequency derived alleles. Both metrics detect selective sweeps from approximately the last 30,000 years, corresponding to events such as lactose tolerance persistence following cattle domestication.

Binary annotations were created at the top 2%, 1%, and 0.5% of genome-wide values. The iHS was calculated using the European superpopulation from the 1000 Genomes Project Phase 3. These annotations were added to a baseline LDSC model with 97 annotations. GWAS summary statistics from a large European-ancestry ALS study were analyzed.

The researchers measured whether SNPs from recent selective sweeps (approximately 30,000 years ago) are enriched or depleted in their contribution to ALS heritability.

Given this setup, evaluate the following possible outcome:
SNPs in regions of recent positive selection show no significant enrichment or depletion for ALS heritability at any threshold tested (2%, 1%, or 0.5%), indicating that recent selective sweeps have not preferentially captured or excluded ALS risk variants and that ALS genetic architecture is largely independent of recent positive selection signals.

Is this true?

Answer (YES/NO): NO